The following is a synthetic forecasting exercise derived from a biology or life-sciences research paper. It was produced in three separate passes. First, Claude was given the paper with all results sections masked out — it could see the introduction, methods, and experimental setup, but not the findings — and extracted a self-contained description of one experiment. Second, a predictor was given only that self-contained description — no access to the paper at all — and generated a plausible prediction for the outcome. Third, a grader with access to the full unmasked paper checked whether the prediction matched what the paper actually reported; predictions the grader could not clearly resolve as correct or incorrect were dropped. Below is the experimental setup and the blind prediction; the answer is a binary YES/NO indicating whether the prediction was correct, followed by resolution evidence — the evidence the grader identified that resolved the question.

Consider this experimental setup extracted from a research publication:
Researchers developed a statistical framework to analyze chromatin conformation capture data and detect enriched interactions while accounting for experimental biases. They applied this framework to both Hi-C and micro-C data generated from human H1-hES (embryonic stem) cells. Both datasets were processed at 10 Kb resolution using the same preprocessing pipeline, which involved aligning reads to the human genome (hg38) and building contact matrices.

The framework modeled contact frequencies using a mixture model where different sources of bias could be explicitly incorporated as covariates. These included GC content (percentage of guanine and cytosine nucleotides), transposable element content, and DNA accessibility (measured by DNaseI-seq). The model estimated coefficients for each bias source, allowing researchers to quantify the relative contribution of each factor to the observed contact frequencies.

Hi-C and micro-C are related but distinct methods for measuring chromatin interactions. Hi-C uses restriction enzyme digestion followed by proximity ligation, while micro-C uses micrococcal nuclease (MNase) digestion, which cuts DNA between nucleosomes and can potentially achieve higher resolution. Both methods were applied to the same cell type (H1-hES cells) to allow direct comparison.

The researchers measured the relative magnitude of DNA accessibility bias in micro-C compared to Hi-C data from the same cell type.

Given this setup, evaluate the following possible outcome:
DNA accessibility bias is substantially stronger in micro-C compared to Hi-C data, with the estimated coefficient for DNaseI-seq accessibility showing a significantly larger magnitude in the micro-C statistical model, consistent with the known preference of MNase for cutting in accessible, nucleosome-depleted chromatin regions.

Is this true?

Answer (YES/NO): YES